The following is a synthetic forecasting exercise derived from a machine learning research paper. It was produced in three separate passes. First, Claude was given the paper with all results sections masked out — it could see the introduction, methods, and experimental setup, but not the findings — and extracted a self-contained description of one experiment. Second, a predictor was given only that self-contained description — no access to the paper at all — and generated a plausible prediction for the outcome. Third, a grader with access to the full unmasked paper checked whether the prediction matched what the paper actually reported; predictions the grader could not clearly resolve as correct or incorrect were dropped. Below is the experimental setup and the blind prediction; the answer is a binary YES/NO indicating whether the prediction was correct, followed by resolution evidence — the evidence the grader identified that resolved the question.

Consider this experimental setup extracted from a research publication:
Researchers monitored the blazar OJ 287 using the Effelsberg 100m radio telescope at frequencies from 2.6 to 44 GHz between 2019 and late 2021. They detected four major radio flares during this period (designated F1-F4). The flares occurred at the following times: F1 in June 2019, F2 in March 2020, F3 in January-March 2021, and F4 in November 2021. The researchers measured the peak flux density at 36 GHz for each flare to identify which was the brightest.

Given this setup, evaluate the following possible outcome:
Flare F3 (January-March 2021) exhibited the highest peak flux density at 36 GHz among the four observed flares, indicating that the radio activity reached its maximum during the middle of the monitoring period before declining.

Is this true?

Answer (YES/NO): NO